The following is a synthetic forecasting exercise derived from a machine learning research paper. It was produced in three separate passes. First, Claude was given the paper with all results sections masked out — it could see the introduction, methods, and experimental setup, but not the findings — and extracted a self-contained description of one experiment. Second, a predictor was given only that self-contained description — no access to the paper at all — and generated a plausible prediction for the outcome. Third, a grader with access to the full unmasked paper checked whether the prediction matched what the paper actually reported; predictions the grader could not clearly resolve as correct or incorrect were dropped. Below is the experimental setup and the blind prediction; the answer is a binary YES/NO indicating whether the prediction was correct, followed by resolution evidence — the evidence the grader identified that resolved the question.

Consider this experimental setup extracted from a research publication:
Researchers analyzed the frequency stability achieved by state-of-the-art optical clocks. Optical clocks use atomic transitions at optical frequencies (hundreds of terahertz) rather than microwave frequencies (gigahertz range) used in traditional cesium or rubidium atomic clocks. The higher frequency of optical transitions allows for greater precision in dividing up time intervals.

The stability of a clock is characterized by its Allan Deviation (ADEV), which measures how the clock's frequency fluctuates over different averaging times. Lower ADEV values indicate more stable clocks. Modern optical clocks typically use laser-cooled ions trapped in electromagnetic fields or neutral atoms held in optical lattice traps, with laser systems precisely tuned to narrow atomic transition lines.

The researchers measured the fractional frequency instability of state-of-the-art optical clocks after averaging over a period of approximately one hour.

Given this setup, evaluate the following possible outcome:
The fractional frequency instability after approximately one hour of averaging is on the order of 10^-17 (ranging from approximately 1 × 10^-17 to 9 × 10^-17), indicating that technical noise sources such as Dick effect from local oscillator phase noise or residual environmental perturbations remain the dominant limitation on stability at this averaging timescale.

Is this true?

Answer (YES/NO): NO